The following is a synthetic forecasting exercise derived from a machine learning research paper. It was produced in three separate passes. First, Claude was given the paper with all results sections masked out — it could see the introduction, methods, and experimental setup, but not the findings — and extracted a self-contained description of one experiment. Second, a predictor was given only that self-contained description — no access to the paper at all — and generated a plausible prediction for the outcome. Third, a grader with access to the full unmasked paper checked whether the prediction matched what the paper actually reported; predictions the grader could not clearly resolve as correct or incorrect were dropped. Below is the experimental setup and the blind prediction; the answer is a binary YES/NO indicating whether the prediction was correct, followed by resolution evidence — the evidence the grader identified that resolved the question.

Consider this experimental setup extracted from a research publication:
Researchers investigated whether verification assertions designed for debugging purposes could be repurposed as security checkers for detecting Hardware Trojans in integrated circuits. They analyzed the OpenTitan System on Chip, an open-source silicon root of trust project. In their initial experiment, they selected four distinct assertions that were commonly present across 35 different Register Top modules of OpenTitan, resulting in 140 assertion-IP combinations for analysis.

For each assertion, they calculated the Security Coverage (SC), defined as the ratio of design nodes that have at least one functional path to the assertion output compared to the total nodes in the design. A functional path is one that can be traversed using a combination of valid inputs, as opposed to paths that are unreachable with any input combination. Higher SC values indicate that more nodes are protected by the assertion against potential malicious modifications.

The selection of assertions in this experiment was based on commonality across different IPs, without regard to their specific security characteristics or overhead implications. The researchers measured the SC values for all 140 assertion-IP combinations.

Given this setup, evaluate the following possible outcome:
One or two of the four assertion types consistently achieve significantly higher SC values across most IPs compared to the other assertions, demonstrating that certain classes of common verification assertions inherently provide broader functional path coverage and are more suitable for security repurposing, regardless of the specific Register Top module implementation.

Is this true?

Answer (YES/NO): NO